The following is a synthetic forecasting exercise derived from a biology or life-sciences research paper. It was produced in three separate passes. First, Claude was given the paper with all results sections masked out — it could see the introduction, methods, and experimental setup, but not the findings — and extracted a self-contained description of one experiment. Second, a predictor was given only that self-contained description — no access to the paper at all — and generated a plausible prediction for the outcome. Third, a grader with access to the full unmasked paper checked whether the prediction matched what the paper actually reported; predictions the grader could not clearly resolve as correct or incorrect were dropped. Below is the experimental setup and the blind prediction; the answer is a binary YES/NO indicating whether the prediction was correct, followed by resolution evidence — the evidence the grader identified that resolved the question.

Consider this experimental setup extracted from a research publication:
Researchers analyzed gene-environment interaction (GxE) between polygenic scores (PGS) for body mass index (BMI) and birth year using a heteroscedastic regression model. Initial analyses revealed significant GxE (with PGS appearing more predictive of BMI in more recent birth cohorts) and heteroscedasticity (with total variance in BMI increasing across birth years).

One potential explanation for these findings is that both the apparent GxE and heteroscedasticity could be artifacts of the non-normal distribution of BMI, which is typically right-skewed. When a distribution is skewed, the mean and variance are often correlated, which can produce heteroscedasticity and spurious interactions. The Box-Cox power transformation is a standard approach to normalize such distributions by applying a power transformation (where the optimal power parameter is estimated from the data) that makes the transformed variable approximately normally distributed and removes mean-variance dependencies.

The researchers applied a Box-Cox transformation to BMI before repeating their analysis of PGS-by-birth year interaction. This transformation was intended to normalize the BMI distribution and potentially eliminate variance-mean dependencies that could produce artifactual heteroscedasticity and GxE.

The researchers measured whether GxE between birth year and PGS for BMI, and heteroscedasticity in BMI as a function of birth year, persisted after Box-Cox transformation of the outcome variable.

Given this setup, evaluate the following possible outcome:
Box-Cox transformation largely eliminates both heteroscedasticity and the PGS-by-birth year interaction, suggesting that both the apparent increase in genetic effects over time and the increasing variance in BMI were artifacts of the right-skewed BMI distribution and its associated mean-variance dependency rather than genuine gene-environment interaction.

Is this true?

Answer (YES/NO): NO